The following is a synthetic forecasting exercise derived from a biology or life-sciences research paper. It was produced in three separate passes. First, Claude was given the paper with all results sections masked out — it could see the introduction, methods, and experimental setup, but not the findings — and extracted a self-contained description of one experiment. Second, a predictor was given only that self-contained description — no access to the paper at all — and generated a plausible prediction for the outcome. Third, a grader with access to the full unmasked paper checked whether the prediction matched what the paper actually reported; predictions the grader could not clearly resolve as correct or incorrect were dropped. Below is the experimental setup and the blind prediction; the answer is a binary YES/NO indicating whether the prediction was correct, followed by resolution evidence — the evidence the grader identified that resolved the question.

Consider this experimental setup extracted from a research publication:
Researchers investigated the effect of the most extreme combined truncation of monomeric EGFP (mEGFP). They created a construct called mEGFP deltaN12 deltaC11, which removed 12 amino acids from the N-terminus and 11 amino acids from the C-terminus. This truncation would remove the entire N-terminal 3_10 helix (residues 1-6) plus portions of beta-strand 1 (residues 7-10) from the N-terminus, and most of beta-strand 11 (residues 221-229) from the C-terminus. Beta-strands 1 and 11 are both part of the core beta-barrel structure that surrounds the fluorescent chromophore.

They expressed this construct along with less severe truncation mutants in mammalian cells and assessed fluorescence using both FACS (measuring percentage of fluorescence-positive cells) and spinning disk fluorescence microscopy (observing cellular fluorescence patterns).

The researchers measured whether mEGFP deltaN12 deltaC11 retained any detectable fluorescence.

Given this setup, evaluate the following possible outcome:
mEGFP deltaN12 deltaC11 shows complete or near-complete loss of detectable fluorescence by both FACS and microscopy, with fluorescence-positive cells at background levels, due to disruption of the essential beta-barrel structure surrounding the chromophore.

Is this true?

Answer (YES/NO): YES